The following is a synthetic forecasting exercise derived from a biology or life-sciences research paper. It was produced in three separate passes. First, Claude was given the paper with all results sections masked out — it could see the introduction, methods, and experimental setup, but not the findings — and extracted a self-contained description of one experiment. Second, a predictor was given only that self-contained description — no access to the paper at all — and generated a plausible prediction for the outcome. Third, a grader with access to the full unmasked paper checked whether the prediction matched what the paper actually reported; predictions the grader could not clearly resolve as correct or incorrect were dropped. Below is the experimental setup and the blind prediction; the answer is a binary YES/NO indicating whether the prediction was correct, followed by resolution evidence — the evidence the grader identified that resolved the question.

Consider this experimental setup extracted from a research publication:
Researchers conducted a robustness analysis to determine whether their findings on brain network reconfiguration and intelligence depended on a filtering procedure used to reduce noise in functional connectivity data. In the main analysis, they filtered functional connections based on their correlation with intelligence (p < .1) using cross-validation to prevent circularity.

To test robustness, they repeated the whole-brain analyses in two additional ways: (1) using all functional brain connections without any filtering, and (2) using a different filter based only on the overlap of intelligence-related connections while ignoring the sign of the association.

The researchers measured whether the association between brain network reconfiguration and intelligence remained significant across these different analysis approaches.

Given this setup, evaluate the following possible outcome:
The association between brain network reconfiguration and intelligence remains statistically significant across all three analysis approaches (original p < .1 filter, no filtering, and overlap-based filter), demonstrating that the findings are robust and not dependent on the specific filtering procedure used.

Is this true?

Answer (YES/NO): YES